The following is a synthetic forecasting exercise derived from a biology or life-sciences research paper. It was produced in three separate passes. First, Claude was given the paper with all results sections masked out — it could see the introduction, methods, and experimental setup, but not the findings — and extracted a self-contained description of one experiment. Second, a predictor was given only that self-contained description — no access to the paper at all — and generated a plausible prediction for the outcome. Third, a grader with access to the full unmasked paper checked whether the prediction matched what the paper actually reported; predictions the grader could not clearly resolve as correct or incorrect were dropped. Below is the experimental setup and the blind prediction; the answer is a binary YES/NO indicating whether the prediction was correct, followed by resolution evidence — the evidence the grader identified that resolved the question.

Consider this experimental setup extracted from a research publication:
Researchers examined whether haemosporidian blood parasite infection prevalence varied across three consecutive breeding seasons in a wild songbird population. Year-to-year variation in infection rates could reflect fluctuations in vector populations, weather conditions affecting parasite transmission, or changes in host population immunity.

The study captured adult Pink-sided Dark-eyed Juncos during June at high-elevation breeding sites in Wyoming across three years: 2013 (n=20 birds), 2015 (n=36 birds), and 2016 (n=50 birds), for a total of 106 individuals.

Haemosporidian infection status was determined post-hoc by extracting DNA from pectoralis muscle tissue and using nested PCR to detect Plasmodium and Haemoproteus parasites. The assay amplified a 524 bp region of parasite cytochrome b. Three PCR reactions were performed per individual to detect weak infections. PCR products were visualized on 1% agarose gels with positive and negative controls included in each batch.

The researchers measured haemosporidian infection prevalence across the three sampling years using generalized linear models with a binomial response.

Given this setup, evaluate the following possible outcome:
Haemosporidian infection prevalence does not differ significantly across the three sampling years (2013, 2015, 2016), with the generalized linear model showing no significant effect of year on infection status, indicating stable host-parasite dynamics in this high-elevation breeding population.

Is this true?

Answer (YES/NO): NO